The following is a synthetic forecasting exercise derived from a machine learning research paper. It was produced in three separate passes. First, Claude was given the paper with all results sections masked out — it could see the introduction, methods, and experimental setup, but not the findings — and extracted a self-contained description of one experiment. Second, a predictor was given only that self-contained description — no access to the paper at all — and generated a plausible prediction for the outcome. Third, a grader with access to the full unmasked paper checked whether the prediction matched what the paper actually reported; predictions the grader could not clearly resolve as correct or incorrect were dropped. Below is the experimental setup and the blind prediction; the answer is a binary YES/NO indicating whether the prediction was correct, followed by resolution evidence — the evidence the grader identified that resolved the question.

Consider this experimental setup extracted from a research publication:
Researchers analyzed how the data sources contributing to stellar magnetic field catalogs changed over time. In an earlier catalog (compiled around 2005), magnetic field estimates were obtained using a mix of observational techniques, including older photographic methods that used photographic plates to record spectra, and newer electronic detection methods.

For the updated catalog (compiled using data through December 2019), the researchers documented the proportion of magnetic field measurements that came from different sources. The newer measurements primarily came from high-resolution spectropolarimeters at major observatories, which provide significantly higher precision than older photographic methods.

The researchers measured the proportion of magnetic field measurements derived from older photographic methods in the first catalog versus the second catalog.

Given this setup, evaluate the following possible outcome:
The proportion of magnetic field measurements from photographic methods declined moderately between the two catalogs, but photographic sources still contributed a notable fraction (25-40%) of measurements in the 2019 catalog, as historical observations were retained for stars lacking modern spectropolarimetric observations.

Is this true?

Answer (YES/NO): NO